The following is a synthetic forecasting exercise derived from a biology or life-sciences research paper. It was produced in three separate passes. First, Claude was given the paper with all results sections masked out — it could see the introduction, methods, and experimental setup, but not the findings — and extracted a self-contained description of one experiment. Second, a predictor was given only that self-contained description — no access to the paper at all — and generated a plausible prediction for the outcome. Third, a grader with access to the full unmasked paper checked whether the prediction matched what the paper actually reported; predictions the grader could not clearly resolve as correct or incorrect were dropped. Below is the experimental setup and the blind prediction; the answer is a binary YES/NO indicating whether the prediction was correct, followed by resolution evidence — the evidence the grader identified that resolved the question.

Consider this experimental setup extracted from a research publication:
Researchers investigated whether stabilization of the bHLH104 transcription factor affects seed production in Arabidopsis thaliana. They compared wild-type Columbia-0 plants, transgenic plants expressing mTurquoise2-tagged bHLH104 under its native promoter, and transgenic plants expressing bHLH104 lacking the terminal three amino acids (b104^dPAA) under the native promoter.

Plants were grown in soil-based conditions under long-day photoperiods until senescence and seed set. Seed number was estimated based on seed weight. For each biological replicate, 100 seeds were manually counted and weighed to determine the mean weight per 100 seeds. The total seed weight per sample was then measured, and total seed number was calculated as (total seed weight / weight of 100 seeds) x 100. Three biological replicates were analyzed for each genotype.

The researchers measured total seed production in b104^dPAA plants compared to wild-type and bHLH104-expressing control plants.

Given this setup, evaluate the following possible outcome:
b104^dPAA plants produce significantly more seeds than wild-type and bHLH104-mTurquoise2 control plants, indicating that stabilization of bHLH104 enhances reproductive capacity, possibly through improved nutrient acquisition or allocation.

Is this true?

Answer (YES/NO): NO